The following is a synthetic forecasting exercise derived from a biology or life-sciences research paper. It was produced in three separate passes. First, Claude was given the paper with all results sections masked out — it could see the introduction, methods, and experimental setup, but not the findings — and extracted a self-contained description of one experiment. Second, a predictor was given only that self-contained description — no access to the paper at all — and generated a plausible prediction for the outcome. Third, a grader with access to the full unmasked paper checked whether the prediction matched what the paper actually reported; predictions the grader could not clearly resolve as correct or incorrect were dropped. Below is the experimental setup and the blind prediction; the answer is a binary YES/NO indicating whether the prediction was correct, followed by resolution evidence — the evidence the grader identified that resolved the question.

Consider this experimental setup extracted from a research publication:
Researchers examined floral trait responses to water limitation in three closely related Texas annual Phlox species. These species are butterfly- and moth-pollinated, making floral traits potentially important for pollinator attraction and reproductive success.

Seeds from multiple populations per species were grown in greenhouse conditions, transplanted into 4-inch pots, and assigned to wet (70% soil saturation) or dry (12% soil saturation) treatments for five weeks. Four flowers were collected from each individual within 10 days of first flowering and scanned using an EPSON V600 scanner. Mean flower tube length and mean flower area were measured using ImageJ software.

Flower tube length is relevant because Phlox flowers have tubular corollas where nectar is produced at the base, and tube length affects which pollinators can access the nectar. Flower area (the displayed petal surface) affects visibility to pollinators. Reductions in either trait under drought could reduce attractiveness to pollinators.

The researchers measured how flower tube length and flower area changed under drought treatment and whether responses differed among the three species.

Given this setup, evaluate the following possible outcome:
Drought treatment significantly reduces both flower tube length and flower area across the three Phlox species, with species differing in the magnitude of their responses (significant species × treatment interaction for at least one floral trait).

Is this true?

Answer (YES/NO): NO